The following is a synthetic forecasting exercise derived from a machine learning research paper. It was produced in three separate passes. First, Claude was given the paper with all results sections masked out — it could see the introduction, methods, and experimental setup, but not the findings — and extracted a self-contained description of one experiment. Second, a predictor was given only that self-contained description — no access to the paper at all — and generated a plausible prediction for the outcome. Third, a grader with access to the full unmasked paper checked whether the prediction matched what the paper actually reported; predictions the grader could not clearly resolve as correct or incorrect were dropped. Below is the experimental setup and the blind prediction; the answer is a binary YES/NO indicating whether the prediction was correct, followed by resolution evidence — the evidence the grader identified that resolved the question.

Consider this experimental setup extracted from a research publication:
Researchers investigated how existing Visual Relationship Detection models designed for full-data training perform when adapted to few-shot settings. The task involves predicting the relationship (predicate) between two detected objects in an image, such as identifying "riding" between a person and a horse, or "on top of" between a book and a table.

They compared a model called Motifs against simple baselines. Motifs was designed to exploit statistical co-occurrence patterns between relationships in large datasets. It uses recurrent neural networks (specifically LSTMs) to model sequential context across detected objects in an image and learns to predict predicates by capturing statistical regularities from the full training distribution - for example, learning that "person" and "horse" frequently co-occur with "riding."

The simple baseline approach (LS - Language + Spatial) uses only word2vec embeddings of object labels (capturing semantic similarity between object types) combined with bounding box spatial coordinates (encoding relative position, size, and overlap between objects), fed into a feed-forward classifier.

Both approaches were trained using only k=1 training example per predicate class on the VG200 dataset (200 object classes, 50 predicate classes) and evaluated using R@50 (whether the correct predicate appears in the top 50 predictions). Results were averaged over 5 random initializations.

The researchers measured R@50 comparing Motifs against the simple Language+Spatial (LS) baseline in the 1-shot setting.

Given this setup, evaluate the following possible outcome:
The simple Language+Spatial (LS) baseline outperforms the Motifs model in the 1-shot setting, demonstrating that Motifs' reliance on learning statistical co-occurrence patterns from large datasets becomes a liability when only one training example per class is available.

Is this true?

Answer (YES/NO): YES